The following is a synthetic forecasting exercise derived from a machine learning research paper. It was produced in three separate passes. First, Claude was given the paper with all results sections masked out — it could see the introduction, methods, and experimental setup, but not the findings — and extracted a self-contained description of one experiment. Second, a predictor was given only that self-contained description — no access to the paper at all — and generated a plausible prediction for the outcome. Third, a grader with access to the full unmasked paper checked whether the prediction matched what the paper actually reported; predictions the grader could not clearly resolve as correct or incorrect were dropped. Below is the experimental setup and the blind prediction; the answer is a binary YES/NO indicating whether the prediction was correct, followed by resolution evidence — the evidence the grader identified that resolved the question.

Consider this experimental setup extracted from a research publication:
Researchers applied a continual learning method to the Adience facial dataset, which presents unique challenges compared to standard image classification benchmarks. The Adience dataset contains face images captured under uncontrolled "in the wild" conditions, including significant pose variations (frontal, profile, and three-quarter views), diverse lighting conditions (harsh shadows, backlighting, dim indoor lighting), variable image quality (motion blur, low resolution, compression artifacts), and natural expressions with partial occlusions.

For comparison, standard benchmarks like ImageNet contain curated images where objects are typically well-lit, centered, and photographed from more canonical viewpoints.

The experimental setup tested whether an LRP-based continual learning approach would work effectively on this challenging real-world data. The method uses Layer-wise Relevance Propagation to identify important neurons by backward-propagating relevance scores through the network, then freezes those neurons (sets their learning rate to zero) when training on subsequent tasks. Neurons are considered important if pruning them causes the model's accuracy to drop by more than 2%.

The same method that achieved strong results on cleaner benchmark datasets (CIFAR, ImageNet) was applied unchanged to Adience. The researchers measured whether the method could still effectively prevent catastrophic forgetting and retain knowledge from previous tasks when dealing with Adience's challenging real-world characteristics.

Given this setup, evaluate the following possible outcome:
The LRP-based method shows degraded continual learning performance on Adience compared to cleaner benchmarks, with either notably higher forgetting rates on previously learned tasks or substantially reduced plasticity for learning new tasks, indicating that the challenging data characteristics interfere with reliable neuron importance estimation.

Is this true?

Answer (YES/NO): NO